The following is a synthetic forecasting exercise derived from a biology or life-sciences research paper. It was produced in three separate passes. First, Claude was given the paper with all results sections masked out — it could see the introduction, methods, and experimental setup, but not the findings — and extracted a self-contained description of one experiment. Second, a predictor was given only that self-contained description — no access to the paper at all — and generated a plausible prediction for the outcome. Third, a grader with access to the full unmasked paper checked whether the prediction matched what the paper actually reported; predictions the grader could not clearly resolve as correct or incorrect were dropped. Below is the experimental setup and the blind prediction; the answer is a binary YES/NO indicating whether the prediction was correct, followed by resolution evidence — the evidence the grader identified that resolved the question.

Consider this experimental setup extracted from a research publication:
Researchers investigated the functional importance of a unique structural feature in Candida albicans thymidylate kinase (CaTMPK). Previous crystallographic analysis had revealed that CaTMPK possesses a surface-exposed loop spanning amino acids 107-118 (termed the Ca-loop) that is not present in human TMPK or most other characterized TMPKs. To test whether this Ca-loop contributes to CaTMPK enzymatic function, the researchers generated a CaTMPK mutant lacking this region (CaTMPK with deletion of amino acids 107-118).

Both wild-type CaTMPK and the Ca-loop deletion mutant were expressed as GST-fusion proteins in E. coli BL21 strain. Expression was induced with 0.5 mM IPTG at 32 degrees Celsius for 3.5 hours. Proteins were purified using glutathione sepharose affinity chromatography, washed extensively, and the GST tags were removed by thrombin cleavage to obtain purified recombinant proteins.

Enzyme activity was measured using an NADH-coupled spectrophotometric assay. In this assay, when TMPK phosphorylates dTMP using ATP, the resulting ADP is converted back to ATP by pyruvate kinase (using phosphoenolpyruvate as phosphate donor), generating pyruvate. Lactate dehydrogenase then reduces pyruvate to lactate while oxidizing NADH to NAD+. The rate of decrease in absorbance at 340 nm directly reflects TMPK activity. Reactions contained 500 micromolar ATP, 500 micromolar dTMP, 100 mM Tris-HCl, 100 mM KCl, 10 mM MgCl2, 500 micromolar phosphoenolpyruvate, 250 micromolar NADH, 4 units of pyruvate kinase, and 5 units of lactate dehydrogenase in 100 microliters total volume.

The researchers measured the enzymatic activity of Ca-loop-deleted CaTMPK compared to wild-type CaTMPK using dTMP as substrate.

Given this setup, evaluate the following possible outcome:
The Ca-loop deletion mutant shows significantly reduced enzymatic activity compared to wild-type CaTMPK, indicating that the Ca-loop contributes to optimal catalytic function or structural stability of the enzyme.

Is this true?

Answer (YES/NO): YES